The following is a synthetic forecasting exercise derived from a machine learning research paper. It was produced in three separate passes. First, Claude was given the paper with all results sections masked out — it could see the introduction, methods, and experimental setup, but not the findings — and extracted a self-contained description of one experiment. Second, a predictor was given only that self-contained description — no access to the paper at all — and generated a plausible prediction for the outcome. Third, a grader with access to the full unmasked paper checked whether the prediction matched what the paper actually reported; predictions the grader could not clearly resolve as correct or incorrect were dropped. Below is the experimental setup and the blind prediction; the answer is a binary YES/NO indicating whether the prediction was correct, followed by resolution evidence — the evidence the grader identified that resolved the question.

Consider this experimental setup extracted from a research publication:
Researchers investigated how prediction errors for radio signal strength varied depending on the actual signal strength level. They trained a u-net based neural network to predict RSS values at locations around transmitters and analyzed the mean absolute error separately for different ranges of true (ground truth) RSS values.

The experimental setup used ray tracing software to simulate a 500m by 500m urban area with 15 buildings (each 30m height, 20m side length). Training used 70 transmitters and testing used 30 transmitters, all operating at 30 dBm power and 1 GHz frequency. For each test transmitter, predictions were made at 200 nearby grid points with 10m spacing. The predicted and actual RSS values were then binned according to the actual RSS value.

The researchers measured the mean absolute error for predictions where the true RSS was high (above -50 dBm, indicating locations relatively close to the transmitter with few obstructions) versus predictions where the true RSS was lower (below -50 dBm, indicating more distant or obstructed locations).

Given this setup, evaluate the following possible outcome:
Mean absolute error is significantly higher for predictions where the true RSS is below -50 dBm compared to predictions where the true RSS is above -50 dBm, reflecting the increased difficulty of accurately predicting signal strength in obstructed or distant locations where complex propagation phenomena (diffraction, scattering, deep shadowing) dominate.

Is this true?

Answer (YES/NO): YES